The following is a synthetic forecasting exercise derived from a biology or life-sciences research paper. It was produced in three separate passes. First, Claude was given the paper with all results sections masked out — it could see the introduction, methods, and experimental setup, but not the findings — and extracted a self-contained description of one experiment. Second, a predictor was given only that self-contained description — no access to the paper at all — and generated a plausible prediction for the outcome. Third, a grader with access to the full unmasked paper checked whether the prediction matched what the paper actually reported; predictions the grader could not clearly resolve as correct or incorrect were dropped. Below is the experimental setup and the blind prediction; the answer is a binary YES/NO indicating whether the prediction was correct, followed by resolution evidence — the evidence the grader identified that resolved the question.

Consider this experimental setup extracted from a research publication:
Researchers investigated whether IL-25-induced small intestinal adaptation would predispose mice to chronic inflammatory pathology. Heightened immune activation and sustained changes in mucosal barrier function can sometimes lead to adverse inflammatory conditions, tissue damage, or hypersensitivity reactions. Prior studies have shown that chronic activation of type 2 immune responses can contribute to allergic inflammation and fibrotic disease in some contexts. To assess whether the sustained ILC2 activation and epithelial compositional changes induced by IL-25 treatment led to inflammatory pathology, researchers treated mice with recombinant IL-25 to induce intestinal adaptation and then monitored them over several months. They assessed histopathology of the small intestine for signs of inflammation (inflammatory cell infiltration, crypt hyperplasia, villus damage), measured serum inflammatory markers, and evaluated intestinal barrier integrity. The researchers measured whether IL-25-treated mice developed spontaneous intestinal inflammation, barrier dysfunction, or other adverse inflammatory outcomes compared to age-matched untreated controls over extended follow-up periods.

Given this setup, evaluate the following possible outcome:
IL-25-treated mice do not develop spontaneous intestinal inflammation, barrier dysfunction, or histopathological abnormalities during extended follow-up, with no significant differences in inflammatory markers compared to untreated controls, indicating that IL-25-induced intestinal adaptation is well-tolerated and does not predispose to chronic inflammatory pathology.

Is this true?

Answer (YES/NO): YES